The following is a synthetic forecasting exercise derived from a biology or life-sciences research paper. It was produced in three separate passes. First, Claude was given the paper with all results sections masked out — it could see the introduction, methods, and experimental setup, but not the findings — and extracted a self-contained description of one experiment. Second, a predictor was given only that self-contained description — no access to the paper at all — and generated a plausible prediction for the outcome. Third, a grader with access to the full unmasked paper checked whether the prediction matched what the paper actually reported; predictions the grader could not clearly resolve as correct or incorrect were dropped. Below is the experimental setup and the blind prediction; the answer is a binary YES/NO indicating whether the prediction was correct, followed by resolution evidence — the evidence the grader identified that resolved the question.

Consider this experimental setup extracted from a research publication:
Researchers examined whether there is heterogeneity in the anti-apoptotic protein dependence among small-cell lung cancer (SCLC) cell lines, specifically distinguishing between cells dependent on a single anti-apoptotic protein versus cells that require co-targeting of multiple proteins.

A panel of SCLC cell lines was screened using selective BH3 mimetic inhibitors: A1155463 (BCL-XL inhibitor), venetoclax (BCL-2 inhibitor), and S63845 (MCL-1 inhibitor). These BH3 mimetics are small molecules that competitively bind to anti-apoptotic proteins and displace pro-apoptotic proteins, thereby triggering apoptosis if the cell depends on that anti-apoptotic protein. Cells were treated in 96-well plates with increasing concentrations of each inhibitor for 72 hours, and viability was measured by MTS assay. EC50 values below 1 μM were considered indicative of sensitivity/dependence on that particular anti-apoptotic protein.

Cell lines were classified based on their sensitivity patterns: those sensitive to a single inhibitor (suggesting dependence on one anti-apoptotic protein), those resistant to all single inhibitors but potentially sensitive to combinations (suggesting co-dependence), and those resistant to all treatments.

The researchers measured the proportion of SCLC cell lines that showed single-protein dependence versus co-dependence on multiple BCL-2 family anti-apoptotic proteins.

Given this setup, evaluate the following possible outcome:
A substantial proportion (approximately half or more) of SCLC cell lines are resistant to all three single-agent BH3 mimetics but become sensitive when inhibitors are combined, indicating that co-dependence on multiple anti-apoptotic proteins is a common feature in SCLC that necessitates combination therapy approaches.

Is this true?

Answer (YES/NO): NO